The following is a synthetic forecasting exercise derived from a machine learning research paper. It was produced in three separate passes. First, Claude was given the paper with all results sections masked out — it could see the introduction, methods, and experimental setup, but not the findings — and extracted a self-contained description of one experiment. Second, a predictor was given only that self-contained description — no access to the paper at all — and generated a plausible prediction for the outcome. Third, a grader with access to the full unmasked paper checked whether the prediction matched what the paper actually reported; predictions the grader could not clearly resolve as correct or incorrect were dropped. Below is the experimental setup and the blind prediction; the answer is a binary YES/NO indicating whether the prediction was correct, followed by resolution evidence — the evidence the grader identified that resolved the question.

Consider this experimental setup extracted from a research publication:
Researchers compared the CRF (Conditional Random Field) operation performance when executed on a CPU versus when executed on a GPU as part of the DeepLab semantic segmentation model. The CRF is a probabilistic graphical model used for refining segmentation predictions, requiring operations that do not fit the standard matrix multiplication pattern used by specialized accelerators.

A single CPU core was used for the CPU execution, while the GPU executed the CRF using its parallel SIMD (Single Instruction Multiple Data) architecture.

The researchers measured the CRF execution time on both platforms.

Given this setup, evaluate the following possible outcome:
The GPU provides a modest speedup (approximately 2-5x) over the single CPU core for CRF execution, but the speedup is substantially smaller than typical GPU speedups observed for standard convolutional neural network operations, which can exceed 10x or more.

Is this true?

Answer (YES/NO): NO